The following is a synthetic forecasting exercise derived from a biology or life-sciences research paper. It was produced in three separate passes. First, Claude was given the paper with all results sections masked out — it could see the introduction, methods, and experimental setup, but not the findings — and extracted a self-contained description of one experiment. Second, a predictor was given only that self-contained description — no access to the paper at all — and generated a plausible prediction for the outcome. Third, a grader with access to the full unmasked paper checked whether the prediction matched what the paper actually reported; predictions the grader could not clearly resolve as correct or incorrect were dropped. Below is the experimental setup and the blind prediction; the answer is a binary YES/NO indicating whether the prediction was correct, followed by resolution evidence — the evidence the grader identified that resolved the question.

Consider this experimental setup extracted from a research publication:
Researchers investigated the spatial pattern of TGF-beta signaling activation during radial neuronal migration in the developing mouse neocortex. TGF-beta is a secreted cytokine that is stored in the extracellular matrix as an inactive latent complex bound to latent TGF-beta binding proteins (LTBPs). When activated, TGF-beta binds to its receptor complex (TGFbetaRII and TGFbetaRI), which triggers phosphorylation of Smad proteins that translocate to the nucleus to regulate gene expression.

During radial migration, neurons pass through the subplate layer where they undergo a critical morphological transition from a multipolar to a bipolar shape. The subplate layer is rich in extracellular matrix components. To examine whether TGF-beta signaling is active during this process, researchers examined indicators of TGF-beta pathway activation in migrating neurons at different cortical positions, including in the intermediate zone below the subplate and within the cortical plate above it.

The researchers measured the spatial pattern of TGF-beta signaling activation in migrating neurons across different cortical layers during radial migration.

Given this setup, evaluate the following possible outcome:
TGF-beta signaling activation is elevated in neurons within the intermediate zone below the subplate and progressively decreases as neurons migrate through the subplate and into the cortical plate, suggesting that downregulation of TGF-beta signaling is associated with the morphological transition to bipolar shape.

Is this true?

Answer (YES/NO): NO